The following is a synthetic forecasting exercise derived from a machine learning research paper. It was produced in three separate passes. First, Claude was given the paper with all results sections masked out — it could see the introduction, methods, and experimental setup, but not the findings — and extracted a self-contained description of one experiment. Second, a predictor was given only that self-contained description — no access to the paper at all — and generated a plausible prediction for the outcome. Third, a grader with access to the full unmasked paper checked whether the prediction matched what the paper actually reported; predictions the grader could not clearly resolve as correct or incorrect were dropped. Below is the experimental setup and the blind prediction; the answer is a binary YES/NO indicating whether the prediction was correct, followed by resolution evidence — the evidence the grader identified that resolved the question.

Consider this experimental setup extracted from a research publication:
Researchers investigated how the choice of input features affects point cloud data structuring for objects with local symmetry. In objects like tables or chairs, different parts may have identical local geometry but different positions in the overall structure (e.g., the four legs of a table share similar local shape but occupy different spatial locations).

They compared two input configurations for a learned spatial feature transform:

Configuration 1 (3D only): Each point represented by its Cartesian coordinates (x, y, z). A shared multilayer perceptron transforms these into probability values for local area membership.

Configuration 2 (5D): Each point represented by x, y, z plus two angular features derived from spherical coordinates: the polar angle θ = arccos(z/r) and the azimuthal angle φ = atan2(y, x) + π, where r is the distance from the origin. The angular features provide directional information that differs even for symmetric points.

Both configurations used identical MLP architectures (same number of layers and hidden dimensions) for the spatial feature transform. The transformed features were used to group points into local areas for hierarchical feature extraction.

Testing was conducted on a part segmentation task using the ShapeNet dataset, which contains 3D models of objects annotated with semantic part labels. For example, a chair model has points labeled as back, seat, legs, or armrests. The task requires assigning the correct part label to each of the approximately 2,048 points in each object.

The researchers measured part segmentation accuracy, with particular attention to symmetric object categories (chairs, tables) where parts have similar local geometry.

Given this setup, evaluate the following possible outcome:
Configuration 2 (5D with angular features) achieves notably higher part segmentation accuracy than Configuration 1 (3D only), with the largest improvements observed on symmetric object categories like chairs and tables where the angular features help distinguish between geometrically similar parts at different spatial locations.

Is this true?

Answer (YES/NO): NO